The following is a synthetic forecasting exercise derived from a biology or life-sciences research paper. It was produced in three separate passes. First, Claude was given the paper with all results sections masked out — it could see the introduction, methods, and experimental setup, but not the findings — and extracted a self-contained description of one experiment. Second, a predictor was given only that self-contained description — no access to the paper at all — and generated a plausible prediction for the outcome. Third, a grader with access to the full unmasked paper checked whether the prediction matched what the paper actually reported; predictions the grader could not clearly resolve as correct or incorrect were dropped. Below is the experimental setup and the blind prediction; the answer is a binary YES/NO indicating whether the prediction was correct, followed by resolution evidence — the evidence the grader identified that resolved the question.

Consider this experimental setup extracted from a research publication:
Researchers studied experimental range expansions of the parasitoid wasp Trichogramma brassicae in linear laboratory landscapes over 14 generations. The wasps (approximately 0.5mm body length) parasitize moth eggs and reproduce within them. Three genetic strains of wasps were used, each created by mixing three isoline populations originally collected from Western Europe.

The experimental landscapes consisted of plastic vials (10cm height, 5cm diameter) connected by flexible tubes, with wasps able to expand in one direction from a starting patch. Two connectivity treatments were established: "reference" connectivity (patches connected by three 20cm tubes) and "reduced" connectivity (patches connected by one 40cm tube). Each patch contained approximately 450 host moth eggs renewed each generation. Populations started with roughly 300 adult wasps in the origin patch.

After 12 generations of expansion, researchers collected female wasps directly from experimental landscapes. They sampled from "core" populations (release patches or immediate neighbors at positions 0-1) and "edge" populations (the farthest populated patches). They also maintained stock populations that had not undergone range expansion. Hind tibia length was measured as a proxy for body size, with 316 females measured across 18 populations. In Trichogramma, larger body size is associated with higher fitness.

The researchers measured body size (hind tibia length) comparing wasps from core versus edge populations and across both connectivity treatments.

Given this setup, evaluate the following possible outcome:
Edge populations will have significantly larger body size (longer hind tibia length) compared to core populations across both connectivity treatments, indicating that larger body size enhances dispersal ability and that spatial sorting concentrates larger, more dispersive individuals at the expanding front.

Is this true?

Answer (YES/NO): NO